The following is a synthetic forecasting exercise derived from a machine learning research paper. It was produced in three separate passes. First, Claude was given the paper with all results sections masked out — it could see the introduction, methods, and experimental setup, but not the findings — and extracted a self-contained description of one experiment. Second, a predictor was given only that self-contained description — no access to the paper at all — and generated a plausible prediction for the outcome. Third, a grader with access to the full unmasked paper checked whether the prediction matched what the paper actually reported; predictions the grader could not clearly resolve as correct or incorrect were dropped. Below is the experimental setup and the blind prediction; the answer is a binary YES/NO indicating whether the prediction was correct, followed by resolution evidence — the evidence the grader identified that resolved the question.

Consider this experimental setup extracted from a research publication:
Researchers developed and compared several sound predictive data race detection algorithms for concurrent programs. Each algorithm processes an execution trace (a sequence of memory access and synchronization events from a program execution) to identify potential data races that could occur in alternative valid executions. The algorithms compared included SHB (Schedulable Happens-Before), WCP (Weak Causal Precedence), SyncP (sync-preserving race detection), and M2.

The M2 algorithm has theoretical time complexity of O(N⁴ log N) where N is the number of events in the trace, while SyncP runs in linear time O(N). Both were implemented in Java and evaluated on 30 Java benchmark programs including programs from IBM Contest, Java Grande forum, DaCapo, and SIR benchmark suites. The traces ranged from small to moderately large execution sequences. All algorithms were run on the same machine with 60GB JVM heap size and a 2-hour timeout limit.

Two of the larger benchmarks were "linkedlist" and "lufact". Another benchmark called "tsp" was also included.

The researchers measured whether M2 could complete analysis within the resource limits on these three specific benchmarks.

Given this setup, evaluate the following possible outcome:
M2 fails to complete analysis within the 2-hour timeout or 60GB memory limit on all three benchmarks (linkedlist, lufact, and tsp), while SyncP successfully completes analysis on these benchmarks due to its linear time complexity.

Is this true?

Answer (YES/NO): YES